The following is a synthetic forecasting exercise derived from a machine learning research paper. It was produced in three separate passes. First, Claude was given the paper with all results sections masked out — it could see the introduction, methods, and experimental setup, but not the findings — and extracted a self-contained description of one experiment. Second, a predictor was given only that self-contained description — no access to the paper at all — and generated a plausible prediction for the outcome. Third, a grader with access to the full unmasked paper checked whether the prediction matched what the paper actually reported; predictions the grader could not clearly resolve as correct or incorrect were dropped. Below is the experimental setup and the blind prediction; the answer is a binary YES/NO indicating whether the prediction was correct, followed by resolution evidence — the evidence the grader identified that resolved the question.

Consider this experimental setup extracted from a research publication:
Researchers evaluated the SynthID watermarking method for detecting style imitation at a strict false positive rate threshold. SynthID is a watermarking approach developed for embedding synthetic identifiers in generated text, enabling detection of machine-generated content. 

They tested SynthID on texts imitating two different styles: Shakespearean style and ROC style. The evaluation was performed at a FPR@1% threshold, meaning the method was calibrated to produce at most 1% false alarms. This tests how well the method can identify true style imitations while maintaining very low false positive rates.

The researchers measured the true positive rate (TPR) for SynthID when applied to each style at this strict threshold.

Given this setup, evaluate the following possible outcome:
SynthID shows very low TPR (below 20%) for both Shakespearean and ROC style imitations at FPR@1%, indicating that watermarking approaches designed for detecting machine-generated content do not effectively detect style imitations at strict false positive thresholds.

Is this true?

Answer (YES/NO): NO